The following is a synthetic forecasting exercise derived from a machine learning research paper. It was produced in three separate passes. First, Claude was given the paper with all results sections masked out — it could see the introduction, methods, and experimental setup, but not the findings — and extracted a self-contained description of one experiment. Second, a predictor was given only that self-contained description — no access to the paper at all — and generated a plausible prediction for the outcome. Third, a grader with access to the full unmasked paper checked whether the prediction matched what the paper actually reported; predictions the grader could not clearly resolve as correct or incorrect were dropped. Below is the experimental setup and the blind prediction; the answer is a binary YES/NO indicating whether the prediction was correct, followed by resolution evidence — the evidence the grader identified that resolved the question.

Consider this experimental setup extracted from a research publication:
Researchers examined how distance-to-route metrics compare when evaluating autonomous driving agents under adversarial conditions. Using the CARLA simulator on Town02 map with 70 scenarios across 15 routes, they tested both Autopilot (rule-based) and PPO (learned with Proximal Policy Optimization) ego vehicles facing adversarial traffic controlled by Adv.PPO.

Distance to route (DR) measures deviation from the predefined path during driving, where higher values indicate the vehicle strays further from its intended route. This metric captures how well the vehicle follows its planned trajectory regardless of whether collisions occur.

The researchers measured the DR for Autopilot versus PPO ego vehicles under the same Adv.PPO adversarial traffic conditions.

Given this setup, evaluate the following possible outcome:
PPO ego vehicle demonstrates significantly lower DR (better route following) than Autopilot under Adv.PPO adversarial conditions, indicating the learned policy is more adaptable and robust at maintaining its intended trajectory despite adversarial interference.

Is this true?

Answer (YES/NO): NO